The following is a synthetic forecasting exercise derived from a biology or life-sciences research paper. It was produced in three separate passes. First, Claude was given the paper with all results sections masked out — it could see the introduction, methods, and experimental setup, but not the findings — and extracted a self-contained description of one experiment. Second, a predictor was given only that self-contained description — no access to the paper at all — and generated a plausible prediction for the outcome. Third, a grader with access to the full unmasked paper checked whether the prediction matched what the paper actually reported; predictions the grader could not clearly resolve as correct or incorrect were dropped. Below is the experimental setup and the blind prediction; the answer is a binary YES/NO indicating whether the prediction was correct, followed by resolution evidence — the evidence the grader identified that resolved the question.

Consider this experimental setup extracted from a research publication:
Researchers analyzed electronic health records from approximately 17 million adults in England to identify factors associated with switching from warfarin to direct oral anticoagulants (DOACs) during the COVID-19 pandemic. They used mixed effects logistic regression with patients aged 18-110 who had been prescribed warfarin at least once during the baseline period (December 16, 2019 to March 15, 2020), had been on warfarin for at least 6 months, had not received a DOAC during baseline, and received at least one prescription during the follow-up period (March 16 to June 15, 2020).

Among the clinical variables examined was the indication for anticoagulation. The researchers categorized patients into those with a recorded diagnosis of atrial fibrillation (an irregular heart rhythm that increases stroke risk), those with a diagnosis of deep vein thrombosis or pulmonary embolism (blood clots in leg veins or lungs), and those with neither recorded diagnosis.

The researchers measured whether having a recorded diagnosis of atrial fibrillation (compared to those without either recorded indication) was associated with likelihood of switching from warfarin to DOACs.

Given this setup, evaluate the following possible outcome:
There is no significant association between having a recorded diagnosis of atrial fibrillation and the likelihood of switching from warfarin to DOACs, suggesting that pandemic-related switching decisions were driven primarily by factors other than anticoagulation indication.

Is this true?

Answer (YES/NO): NO